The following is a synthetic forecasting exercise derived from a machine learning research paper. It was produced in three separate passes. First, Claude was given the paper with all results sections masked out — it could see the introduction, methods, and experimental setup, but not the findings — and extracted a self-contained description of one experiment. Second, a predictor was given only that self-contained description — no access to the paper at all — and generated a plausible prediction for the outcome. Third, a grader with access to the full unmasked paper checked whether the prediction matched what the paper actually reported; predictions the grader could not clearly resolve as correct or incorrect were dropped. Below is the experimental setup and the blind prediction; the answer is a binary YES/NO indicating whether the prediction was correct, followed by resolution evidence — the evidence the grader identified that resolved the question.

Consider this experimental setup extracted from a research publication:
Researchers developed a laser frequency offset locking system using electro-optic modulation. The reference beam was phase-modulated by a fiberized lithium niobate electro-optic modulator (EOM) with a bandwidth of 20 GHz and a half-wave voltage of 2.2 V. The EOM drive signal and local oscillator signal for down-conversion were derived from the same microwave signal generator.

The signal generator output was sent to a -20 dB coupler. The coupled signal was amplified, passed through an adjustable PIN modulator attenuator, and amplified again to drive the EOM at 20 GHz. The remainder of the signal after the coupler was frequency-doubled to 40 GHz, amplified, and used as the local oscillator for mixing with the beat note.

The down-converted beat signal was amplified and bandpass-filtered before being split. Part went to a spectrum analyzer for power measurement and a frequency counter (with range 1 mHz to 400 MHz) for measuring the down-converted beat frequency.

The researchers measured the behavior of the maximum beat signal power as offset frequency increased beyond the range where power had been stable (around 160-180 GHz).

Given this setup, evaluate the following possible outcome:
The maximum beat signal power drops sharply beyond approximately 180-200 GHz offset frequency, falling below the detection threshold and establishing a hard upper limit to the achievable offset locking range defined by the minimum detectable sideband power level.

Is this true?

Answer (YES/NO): NO